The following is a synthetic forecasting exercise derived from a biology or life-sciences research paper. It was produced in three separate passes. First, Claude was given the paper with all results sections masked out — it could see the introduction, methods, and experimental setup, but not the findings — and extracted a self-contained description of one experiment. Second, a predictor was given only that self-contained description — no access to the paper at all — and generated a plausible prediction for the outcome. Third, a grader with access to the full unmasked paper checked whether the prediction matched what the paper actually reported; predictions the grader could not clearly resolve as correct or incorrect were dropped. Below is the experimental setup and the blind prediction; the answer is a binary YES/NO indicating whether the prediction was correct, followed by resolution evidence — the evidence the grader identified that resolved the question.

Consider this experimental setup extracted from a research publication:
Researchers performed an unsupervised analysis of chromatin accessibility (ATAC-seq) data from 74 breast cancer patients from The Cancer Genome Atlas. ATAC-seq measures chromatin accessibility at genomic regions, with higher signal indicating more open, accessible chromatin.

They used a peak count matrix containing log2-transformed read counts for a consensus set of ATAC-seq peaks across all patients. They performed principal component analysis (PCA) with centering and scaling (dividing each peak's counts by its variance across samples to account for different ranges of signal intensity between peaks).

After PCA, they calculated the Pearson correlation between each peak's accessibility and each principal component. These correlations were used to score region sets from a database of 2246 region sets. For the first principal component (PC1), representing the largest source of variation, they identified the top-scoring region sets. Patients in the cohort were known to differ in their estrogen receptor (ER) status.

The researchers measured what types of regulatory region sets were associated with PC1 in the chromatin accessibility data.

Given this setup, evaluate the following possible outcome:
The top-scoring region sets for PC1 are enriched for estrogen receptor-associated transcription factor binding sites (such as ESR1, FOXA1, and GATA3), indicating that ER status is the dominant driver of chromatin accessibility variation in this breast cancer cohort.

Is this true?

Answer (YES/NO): YES